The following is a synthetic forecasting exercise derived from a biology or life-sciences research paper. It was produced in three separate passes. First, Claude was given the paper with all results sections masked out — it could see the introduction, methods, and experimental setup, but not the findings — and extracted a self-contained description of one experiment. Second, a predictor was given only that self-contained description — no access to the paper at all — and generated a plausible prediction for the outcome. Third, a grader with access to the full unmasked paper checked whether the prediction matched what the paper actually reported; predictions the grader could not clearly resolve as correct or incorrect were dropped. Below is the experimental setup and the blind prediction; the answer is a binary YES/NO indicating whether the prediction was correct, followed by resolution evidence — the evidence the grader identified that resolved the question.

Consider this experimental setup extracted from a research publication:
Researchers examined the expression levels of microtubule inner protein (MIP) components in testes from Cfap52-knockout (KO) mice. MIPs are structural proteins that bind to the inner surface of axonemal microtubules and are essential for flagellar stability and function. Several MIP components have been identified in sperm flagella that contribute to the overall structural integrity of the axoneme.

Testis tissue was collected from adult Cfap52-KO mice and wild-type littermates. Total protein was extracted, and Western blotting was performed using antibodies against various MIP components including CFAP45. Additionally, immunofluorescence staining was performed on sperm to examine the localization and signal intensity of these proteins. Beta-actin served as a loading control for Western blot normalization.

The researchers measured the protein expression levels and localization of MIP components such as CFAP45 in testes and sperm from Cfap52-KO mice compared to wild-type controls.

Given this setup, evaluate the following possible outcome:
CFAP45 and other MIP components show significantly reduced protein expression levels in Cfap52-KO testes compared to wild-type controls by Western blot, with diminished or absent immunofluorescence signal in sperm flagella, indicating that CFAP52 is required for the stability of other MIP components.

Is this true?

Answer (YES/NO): YES